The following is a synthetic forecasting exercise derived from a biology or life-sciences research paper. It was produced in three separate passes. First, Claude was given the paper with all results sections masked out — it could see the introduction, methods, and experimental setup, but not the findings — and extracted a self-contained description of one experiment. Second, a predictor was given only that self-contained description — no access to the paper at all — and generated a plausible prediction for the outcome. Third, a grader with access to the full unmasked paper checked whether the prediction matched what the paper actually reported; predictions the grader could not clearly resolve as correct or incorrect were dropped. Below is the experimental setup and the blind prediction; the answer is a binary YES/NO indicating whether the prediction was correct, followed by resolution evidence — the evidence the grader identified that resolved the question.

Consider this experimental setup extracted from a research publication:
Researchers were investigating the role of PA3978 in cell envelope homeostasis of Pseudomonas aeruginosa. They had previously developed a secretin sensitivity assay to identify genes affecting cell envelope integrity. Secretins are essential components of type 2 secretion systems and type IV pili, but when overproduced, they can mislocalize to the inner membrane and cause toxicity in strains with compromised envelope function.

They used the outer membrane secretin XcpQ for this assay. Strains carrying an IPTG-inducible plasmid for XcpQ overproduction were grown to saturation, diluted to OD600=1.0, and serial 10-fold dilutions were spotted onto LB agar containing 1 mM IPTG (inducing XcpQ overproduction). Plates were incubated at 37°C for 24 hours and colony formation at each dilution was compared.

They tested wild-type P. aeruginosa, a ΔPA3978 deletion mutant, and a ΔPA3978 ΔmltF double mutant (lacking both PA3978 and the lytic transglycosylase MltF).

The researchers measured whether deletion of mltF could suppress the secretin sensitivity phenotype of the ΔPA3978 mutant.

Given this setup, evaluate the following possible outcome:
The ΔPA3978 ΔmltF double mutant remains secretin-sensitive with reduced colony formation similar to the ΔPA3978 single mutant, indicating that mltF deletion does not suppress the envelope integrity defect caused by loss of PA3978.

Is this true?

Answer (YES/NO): NO